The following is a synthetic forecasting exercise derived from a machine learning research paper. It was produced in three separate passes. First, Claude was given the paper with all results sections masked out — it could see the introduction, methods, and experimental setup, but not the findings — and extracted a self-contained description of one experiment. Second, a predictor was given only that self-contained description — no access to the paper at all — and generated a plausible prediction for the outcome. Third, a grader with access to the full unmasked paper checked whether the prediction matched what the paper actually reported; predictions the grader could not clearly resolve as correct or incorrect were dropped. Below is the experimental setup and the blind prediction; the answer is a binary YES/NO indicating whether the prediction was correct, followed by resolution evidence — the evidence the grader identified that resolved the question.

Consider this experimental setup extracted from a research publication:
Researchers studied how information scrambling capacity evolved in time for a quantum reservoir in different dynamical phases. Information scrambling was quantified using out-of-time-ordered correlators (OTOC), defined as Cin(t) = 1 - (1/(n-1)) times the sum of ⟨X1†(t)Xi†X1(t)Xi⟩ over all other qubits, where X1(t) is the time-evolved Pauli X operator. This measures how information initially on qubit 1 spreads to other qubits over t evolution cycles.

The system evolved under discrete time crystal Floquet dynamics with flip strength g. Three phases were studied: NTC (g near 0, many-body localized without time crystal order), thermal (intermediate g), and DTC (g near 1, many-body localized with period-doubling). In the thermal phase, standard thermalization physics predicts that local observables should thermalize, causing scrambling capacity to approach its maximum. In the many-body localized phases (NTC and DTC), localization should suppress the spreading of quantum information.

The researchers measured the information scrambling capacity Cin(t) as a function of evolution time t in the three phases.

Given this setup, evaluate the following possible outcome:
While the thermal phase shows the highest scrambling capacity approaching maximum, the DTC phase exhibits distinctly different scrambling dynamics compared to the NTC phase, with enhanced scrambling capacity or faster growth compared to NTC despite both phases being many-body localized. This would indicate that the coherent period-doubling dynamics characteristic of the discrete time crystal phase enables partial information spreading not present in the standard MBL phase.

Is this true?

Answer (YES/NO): NO